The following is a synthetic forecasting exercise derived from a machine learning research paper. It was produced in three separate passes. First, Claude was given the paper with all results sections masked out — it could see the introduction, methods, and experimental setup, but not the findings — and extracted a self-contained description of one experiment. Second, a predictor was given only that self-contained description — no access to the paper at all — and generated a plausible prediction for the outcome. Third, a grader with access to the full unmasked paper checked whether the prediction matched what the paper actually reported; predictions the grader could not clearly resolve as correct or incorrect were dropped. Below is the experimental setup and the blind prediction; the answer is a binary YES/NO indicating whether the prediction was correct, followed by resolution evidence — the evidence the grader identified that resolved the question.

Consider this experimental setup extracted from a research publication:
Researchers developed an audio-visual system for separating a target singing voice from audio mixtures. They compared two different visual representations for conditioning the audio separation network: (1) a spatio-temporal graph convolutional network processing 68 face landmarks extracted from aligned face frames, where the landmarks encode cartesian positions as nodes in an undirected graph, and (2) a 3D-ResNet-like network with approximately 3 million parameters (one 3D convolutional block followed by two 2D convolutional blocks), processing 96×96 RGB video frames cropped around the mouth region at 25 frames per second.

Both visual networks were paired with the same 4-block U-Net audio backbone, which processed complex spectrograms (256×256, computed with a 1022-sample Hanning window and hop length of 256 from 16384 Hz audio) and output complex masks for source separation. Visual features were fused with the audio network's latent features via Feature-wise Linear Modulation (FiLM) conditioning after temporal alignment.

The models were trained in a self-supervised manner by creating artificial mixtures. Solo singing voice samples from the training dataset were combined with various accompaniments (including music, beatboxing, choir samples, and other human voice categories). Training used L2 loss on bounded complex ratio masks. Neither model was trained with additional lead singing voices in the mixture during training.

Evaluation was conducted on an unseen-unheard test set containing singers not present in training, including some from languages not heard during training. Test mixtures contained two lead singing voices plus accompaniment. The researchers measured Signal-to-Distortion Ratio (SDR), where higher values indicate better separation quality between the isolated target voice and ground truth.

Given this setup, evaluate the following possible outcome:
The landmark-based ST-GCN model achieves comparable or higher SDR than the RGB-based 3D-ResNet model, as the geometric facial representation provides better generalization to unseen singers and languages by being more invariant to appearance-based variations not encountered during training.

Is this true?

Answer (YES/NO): NO